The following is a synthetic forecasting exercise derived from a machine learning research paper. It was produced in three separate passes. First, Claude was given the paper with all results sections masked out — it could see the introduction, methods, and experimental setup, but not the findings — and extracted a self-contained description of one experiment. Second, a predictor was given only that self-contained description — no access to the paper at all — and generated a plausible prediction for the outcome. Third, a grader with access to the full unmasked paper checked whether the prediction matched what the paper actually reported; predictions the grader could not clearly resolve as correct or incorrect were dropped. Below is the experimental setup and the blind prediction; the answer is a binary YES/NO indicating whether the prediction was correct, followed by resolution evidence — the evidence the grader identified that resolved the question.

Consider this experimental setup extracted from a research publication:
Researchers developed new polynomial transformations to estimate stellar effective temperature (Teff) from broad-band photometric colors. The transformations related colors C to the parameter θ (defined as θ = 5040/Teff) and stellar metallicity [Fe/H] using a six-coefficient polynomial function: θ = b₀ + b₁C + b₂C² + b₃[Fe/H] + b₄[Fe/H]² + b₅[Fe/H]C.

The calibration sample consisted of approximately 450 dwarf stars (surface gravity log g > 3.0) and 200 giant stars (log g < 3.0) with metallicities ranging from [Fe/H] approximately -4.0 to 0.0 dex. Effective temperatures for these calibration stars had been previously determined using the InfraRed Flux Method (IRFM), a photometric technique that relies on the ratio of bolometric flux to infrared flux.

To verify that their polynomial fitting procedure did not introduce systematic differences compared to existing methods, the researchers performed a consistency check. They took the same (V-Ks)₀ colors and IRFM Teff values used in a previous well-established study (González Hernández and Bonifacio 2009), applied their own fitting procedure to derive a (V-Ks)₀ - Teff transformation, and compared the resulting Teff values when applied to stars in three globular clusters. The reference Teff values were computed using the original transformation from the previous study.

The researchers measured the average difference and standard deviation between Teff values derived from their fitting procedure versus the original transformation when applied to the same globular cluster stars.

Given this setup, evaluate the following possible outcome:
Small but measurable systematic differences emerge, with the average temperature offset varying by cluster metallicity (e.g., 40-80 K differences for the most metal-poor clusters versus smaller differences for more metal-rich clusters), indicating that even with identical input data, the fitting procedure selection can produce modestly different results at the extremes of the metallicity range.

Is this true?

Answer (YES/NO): NO